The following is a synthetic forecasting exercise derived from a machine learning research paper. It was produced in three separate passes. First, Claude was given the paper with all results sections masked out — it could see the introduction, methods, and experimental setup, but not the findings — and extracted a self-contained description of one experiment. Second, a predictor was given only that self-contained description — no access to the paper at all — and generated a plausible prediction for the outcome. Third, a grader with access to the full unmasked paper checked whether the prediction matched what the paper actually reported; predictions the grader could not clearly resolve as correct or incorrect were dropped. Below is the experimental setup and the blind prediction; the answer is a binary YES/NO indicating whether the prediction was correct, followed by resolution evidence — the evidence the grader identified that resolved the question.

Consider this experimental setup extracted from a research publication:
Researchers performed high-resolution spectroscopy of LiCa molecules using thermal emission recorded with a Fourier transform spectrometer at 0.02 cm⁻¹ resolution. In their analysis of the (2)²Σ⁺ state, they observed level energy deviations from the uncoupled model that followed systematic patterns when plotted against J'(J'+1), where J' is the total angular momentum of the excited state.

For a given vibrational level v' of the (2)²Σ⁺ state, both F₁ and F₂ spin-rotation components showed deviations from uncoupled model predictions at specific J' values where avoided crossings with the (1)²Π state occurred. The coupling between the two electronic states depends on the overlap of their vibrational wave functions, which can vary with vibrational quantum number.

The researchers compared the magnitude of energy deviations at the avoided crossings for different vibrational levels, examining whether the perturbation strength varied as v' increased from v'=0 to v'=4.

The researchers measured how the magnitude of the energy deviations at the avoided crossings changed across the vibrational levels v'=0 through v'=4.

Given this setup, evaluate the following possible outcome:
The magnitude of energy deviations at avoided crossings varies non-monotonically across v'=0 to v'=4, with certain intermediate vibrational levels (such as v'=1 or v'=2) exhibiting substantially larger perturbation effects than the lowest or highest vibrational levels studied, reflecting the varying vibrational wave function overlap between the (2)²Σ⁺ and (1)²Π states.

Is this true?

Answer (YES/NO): NO